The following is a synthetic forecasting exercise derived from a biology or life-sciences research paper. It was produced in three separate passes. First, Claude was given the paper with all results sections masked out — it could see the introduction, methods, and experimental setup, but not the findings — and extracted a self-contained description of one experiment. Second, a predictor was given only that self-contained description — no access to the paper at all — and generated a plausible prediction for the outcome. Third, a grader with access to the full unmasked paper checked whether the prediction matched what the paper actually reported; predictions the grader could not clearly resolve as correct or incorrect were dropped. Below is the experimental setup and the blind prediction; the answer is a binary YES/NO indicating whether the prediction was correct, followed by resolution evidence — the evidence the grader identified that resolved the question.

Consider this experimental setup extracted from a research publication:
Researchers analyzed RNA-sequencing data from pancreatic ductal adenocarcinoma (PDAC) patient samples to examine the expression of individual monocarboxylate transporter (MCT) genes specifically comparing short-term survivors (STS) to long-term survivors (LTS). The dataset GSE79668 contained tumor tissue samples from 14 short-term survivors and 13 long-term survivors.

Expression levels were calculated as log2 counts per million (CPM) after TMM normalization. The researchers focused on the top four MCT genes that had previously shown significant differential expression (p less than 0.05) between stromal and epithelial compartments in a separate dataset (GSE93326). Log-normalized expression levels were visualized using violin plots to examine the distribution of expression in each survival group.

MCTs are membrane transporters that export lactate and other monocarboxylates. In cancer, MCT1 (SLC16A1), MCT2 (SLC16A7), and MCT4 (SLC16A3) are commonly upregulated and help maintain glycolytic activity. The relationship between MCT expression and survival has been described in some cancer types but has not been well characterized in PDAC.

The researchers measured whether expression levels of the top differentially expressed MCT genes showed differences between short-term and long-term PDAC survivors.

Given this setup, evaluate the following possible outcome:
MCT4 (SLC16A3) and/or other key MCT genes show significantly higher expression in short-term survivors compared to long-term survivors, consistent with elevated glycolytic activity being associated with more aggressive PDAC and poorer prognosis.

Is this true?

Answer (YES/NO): YES